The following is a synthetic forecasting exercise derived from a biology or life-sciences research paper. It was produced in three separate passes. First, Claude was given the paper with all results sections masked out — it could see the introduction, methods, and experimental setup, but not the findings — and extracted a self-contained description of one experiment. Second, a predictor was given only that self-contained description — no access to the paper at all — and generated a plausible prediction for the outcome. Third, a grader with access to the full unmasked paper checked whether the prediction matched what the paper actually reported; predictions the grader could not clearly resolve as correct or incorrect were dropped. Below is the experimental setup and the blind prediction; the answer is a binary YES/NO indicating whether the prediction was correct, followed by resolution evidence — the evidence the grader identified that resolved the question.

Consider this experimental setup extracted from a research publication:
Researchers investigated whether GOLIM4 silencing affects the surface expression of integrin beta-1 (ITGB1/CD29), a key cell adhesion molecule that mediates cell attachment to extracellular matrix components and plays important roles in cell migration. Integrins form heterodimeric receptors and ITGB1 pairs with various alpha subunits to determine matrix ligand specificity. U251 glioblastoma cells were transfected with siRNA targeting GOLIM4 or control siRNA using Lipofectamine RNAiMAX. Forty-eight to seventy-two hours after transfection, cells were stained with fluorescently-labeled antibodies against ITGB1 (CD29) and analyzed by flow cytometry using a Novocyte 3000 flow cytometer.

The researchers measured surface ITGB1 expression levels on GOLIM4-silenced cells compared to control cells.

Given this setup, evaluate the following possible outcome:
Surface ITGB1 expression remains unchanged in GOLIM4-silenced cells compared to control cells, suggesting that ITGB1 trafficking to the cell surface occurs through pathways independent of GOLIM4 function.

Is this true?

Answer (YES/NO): NO